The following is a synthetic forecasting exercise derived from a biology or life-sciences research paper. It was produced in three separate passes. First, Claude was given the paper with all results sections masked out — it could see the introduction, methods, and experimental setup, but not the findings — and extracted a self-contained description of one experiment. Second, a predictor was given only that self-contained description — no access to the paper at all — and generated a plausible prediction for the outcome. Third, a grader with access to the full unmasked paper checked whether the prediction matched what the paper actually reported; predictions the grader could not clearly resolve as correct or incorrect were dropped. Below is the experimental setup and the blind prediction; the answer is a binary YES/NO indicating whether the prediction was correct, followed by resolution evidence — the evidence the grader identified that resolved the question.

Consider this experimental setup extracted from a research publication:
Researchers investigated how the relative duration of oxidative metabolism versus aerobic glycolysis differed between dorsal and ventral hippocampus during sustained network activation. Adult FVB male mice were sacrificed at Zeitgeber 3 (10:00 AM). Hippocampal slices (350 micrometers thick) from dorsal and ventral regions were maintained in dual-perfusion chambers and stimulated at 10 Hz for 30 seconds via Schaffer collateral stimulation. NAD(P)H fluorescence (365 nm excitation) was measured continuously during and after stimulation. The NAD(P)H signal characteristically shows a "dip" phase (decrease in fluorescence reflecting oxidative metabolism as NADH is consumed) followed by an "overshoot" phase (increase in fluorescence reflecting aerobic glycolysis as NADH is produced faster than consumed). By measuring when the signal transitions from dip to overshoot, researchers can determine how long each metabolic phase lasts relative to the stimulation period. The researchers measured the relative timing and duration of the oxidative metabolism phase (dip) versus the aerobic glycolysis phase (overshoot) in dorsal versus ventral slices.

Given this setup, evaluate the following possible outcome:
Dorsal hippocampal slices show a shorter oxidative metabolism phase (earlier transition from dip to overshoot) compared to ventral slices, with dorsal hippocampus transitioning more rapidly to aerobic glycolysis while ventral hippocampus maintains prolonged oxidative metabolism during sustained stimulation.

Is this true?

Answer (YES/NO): NO